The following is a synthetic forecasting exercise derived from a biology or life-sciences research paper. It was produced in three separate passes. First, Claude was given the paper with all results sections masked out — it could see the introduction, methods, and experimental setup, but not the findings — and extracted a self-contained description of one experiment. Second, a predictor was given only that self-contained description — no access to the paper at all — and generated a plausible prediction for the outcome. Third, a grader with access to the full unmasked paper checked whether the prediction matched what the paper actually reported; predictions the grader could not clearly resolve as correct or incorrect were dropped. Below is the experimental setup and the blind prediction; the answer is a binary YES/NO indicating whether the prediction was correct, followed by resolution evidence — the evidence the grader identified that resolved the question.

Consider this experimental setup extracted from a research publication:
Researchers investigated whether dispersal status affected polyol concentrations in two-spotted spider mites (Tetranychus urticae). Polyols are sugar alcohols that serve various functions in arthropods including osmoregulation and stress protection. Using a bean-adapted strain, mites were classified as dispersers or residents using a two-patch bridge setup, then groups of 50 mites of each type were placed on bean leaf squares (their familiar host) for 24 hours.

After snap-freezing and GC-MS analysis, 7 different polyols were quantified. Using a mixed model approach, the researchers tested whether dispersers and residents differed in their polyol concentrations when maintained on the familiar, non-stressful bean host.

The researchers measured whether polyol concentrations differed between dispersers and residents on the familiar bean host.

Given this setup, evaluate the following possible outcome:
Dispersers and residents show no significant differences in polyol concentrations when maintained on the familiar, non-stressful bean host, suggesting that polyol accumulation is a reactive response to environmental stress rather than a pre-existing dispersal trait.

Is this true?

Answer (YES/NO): YES